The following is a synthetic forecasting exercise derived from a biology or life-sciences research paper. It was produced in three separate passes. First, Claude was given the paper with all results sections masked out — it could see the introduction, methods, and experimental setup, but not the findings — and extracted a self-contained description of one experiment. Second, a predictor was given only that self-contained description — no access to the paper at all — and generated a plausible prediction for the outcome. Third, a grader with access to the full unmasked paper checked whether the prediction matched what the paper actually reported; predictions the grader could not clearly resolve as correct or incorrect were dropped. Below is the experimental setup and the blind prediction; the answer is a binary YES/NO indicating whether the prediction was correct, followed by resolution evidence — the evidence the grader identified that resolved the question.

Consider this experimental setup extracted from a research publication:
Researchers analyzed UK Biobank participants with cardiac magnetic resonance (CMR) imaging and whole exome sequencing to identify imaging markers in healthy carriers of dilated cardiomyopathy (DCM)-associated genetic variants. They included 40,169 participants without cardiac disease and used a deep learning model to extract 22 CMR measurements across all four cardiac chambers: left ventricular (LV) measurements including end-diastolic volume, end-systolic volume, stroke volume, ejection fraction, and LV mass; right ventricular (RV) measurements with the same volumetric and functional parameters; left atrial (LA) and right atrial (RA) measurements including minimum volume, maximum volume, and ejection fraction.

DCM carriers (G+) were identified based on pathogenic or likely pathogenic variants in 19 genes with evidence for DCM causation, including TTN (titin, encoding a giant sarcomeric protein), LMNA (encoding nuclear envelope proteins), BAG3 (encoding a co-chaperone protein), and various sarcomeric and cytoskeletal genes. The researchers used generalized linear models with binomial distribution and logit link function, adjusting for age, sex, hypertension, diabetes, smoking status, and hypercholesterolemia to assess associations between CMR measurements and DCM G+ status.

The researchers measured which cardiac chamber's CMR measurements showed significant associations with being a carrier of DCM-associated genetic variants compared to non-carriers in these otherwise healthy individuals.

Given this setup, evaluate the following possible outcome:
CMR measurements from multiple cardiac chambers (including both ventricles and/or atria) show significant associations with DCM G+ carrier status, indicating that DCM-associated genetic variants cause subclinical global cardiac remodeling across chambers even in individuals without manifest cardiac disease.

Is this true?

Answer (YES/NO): NO